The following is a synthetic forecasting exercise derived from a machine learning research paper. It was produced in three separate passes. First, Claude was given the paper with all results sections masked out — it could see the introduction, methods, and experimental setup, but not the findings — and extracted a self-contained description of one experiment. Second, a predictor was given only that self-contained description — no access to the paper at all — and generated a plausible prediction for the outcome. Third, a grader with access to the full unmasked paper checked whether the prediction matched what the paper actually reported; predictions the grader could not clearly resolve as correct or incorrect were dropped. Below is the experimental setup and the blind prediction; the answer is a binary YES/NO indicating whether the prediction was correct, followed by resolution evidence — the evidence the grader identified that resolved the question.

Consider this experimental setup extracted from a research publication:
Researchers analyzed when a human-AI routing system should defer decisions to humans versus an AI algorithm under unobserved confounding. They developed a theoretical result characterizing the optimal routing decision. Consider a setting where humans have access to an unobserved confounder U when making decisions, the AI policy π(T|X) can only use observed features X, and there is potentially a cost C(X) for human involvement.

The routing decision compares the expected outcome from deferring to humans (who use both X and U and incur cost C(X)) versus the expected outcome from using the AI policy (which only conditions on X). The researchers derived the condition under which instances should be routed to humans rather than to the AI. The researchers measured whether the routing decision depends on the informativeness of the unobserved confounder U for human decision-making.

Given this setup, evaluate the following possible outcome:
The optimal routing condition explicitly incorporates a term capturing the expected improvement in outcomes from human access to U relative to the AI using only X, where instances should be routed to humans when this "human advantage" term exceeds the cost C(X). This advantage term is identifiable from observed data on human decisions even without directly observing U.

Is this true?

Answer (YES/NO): NO